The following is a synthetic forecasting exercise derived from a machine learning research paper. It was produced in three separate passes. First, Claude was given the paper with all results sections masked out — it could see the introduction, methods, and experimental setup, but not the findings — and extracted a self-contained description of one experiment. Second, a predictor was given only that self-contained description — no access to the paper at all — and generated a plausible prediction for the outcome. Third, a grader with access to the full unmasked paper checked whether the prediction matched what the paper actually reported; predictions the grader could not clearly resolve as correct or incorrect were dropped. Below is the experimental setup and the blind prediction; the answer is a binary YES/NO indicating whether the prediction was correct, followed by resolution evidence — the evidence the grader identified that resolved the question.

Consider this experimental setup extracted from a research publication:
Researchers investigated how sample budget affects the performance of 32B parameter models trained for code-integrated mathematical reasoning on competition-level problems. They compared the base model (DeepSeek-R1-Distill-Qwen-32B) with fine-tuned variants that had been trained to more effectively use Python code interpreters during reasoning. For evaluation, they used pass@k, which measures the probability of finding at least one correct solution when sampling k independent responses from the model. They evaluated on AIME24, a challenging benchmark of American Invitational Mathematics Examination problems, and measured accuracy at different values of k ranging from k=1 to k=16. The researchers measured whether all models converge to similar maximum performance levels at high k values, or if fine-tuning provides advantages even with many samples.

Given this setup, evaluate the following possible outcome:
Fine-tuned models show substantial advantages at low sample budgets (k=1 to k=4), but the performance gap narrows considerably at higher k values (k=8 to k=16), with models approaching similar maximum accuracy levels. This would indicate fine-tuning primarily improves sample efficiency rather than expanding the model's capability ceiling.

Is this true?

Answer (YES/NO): YES